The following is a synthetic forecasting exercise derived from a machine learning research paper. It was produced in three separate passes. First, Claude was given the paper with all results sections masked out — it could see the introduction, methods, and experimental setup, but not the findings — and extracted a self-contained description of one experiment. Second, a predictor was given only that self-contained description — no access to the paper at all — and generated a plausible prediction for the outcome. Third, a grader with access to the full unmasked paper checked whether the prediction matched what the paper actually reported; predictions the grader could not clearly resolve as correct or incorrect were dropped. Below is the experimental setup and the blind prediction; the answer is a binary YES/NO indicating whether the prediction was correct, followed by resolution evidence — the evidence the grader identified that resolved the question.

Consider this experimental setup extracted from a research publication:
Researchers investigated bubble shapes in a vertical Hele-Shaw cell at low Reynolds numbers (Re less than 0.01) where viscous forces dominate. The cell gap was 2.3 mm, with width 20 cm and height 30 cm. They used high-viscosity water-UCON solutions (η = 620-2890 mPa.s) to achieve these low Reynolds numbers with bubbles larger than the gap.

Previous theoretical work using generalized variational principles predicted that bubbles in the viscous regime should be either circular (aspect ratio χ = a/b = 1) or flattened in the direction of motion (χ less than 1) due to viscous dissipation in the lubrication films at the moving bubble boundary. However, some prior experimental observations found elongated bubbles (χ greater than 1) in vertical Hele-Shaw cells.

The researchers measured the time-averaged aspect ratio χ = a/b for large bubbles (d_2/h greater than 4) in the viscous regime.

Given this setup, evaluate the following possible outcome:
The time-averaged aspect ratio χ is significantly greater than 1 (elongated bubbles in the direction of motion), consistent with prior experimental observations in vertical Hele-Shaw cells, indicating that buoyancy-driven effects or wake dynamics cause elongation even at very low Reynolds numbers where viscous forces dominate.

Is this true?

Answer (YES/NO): NO